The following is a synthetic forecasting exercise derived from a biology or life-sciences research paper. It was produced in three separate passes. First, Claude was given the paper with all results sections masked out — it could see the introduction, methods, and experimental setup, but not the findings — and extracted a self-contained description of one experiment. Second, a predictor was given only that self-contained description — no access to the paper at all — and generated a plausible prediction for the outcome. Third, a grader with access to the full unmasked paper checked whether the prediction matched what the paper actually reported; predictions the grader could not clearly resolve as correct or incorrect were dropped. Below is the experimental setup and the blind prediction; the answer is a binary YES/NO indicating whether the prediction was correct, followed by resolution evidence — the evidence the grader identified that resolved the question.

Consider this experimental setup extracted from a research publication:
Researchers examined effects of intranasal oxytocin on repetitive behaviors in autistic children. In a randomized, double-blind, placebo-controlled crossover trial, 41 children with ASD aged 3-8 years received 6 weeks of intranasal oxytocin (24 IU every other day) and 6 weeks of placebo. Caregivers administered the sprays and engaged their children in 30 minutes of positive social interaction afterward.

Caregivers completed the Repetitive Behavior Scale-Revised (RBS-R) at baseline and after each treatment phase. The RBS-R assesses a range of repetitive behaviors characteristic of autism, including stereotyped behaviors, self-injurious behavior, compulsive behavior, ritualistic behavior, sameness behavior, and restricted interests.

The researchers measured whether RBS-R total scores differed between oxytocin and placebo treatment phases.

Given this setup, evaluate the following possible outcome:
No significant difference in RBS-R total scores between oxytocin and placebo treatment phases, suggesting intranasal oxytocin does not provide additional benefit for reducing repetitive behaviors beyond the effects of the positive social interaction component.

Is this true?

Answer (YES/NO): NO